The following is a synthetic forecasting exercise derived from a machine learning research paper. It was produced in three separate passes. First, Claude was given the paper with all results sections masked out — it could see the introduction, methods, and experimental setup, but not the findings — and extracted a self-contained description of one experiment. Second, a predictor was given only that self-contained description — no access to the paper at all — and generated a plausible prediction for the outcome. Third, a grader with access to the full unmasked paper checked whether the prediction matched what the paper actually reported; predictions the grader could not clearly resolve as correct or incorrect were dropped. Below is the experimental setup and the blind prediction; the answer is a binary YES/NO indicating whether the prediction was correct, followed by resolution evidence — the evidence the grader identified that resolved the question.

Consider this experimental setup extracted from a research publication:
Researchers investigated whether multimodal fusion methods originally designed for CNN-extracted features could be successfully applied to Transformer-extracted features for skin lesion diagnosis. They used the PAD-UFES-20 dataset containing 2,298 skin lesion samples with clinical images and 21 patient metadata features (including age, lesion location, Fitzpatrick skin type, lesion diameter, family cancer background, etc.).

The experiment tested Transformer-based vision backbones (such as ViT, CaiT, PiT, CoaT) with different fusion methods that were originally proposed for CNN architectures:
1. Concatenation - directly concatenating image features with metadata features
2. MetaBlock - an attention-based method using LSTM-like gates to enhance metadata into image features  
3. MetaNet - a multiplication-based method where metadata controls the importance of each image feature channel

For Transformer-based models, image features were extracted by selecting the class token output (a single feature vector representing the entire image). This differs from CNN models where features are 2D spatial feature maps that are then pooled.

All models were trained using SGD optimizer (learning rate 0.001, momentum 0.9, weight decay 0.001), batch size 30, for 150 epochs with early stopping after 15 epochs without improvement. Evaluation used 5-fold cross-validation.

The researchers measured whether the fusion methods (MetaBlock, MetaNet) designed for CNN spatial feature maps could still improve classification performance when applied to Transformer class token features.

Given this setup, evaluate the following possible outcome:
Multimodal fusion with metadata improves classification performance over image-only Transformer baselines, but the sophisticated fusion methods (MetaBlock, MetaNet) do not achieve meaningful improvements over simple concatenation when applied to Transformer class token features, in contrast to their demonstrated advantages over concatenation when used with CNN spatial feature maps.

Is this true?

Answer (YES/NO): NO